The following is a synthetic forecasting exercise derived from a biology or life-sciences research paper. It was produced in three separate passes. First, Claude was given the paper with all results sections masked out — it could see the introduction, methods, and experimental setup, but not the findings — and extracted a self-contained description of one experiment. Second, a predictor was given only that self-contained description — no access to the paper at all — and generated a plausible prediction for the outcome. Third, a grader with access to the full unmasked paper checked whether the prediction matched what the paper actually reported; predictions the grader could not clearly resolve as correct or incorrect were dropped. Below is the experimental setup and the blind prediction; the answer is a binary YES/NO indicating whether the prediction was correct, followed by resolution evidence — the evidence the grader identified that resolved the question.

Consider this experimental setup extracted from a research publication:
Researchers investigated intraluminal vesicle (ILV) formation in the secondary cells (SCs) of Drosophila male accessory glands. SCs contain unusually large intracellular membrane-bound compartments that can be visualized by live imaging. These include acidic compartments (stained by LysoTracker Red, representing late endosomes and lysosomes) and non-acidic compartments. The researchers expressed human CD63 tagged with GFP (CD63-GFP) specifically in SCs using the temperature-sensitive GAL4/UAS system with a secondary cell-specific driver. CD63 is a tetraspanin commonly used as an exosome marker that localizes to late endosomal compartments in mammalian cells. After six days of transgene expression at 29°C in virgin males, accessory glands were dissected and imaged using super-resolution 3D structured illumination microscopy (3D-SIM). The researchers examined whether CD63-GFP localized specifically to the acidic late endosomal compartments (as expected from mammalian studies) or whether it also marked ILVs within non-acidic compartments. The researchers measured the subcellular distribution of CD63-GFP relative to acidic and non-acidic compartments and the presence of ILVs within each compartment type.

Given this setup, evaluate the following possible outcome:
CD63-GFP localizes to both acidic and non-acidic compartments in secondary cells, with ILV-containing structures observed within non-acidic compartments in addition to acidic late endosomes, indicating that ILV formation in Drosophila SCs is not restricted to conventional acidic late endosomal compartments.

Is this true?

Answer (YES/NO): YES